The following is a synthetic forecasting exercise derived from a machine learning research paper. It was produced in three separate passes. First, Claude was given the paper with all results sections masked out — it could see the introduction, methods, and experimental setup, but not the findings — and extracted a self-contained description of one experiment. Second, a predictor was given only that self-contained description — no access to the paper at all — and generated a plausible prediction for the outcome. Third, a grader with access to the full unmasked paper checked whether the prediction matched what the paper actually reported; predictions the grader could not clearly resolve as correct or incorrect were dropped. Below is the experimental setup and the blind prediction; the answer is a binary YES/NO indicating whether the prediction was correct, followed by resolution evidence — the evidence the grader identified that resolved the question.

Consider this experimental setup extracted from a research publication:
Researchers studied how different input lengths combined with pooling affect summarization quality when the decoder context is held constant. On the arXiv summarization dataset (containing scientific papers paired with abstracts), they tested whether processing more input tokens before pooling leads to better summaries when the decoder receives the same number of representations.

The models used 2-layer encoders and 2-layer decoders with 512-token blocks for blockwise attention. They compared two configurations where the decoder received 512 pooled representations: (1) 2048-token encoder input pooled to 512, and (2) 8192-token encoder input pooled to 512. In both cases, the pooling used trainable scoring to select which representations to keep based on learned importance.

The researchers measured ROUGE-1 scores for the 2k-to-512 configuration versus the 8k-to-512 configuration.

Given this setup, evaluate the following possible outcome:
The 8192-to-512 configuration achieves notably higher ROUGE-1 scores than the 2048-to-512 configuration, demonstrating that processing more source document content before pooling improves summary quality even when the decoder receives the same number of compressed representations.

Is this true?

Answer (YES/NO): YES